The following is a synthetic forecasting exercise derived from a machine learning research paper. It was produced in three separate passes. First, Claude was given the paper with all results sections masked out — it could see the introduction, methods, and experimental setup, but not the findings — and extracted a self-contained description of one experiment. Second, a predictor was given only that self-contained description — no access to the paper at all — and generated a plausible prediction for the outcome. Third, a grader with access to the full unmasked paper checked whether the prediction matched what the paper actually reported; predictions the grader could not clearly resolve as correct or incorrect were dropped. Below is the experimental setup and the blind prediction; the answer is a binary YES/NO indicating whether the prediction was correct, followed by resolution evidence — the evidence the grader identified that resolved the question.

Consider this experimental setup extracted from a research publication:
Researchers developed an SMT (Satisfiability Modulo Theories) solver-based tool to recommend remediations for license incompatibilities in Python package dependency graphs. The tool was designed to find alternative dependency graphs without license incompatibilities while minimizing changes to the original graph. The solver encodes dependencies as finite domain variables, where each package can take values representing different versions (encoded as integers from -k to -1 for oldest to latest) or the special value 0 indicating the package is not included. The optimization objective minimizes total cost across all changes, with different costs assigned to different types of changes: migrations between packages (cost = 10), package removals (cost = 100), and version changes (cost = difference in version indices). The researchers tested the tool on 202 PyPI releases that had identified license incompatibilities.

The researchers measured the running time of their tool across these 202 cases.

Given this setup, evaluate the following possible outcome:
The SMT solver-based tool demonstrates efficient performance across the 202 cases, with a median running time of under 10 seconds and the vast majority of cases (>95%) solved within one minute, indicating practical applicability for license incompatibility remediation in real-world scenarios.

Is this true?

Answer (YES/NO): NO